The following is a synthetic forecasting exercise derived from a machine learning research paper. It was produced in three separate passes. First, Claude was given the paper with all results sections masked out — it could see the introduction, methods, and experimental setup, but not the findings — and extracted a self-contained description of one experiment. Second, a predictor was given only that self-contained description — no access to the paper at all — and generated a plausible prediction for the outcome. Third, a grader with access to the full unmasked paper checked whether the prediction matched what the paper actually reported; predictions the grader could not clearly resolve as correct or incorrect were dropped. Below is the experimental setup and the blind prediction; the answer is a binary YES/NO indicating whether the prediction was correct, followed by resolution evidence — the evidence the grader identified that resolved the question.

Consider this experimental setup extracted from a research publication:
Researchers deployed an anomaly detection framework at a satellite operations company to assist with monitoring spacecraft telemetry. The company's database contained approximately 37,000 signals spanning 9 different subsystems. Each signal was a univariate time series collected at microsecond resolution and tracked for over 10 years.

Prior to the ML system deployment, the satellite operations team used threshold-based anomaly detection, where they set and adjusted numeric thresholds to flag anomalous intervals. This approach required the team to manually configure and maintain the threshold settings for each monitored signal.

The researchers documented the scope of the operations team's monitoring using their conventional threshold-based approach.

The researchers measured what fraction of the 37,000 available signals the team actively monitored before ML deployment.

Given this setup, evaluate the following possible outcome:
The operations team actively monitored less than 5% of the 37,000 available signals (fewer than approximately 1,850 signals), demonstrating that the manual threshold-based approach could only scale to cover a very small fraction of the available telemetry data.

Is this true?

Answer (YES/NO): YES